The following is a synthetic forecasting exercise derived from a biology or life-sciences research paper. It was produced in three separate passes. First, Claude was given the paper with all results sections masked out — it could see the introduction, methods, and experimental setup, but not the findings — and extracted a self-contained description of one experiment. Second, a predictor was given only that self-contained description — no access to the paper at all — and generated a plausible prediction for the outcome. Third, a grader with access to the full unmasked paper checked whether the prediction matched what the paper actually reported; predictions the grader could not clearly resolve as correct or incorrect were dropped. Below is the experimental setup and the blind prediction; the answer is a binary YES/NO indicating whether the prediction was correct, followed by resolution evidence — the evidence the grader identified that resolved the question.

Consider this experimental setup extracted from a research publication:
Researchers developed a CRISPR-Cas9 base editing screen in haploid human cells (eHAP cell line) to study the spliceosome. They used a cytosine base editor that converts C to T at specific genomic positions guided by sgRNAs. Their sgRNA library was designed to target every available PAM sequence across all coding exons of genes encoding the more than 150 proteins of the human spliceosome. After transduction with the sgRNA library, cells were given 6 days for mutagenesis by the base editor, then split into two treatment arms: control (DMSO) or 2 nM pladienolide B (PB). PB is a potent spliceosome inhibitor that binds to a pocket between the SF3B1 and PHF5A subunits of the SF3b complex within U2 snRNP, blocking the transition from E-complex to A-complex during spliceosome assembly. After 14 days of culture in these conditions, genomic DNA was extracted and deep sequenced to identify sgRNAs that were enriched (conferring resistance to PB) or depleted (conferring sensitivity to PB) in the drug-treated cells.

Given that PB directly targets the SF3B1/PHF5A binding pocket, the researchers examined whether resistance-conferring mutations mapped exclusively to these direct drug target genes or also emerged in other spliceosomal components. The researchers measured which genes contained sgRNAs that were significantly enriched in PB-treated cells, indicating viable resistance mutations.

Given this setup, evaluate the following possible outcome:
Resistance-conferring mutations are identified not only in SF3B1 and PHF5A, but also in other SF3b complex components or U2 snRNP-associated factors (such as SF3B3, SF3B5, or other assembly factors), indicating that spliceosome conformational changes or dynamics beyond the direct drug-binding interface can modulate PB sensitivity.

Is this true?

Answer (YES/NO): NO